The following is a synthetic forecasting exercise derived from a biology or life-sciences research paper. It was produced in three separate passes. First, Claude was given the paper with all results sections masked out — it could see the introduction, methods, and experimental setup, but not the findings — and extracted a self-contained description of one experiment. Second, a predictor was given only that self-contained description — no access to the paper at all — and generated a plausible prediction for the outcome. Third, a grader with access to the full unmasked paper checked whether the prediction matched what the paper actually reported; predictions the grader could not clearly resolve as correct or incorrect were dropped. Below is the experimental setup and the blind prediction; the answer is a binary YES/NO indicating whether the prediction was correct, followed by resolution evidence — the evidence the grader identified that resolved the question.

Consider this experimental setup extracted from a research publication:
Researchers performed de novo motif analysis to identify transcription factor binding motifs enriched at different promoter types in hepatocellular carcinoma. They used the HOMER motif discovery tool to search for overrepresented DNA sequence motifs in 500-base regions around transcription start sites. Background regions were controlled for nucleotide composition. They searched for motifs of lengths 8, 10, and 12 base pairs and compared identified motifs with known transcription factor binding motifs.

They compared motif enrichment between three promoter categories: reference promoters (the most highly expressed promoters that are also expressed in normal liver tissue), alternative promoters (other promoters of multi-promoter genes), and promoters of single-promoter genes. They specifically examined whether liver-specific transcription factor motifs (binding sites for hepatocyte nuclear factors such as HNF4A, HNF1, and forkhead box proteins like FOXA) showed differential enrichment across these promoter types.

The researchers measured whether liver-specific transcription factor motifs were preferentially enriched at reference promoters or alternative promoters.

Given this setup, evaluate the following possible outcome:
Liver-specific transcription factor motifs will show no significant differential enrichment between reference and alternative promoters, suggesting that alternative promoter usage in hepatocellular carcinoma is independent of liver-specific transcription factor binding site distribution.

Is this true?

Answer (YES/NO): NO